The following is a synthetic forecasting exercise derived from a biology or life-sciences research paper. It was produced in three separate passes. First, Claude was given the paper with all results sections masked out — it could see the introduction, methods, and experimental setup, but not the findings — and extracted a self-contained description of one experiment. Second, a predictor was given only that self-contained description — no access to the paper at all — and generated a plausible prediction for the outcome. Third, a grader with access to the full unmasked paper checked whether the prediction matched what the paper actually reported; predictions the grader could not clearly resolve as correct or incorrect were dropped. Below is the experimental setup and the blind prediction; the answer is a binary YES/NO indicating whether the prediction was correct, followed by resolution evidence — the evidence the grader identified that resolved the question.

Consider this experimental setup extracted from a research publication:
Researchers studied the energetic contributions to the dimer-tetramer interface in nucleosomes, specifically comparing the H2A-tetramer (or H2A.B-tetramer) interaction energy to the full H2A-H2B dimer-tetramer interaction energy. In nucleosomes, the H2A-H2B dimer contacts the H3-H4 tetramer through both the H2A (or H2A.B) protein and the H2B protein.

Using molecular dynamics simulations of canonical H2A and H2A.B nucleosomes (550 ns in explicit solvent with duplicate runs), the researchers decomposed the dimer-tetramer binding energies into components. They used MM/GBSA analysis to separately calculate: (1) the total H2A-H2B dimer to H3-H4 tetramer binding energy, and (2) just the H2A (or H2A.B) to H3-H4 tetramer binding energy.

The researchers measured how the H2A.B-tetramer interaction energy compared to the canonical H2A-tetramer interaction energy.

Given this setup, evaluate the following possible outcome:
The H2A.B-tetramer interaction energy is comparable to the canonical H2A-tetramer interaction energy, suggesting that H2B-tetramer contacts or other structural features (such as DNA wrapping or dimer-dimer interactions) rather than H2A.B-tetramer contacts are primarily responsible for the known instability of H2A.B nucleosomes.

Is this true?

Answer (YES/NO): NO